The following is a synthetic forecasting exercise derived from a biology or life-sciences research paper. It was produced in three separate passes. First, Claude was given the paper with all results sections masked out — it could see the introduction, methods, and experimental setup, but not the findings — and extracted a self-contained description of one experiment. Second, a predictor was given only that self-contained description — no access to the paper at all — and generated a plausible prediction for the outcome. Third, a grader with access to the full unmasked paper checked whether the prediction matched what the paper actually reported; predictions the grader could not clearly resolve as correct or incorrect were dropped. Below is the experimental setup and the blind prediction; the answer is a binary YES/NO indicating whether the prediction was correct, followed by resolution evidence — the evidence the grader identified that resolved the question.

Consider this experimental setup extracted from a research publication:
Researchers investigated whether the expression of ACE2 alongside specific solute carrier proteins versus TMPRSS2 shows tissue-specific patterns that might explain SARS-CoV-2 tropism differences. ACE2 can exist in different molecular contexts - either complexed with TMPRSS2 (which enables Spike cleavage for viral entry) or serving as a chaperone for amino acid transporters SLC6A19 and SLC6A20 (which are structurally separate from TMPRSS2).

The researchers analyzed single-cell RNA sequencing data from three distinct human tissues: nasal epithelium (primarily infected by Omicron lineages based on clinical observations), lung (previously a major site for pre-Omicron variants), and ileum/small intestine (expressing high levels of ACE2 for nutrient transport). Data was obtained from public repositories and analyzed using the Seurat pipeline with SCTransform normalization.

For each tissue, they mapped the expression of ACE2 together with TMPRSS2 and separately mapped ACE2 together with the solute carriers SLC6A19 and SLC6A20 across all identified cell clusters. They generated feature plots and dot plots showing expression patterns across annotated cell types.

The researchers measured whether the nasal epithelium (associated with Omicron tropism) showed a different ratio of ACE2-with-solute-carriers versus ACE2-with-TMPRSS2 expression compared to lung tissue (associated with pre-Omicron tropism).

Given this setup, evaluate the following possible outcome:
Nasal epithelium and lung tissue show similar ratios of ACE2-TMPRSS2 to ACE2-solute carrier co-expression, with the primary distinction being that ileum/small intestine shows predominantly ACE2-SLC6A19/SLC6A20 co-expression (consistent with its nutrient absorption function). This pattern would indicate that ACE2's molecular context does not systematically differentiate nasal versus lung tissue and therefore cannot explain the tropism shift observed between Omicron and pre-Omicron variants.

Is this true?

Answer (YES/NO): NO